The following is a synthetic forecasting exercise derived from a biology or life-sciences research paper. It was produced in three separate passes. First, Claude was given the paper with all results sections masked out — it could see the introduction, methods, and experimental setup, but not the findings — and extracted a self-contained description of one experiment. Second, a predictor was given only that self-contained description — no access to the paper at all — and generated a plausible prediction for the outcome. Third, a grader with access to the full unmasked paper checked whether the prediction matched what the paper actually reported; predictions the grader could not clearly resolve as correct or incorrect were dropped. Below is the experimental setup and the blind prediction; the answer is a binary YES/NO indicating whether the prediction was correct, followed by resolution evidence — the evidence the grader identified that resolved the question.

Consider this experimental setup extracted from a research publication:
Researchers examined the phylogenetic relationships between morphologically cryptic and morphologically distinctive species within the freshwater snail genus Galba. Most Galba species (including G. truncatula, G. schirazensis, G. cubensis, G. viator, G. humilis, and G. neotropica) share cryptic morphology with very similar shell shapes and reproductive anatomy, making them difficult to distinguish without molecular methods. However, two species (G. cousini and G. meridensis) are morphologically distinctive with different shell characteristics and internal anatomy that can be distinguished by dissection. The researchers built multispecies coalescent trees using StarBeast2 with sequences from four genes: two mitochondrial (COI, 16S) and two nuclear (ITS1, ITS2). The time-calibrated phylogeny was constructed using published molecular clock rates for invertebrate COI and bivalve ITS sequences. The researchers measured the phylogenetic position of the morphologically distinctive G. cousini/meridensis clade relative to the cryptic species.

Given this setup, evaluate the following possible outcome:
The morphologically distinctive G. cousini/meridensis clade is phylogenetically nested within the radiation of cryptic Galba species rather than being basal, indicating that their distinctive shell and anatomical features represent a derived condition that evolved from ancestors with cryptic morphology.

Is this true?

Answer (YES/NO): YES